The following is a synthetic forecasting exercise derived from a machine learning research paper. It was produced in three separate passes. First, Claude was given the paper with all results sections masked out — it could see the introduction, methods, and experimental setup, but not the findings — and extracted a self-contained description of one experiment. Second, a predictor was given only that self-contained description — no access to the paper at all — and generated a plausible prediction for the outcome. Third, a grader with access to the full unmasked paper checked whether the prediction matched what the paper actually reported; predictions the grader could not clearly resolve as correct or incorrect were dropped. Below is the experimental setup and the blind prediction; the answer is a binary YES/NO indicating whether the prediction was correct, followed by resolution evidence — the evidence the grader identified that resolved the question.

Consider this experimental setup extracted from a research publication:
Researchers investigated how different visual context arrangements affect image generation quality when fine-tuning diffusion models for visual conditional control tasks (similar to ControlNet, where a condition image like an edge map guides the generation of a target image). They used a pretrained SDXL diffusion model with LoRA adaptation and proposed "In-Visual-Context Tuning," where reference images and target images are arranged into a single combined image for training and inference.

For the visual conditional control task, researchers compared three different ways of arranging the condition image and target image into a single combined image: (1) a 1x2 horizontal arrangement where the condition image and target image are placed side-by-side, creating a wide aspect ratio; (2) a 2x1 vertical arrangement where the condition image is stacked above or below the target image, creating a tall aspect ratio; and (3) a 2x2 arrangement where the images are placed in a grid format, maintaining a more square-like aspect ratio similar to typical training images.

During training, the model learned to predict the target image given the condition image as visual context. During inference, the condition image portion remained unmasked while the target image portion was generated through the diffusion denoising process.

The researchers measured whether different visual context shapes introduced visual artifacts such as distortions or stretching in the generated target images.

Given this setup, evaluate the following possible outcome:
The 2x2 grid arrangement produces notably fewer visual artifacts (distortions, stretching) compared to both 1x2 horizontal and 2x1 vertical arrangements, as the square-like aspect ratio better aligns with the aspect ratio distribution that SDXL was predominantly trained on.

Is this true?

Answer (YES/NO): NO